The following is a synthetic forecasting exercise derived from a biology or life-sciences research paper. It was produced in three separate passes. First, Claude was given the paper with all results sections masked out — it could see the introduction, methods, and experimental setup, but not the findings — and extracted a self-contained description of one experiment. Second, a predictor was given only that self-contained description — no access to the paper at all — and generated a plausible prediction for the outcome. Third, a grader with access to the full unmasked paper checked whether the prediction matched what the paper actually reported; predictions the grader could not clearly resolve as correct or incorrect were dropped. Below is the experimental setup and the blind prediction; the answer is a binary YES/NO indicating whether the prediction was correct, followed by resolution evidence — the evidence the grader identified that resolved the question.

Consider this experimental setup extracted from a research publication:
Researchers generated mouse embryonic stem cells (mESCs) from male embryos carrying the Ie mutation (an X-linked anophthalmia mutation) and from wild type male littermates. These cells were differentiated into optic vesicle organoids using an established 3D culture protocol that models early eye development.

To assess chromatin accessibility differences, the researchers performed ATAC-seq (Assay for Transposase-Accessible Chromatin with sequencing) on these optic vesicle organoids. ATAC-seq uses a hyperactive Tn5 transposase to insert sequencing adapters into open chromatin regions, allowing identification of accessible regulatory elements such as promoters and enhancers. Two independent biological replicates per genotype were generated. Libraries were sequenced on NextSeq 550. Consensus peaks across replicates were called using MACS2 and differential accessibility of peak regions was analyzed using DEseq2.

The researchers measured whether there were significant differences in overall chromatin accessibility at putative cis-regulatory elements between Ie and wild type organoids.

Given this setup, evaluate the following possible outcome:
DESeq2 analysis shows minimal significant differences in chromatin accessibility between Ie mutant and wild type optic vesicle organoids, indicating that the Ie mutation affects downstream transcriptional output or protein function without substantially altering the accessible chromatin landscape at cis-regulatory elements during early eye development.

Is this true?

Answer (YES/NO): YES